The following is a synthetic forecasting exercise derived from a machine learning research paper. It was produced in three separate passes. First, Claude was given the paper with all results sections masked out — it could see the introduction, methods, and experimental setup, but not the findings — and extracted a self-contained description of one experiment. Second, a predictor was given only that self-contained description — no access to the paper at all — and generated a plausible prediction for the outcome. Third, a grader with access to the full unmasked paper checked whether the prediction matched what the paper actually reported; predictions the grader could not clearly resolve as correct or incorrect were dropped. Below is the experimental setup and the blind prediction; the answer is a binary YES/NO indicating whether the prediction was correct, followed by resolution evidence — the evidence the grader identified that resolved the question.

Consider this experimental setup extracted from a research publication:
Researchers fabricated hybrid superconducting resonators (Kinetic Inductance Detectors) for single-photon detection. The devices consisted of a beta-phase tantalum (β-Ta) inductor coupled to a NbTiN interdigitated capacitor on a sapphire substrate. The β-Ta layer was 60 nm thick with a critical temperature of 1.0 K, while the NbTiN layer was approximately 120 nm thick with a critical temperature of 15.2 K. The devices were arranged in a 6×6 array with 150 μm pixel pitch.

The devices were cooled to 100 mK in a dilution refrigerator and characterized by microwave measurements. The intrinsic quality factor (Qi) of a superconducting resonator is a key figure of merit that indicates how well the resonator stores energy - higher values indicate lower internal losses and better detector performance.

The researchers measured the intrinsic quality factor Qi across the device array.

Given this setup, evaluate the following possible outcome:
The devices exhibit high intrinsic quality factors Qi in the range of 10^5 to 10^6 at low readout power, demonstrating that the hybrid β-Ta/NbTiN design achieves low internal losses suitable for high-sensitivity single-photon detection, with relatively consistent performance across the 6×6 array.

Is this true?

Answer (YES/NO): YES